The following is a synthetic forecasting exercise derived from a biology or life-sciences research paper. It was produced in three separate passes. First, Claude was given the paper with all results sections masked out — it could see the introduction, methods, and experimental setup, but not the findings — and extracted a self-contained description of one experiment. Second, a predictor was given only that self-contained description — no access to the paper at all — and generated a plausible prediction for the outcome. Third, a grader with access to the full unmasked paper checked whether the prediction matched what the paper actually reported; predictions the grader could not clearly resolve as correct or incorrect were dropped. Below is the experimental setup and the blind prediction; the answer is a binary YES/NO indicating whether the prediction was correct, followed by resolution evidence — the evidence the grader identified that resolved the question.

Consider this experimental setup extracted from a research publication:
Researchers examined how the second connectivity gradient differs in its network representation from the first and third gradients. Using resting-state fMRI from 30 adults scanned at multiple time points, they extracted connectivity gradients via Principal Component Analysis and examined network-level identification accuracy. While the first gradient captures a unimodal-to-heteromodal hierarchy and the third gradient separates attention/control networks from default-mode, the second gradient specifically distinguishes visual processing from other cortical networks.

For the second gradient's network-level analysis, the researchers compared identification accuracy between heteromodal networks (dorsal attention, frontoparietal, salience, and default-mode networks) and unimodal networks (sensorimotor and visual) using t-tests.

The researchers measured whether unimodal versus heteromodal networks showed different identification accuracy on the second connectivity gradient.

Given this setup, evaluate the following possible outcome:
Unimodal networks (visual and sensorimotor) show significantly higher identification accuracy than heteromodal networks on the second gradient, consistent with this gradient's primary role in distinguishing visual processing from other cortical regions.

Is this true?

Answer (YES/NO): NO